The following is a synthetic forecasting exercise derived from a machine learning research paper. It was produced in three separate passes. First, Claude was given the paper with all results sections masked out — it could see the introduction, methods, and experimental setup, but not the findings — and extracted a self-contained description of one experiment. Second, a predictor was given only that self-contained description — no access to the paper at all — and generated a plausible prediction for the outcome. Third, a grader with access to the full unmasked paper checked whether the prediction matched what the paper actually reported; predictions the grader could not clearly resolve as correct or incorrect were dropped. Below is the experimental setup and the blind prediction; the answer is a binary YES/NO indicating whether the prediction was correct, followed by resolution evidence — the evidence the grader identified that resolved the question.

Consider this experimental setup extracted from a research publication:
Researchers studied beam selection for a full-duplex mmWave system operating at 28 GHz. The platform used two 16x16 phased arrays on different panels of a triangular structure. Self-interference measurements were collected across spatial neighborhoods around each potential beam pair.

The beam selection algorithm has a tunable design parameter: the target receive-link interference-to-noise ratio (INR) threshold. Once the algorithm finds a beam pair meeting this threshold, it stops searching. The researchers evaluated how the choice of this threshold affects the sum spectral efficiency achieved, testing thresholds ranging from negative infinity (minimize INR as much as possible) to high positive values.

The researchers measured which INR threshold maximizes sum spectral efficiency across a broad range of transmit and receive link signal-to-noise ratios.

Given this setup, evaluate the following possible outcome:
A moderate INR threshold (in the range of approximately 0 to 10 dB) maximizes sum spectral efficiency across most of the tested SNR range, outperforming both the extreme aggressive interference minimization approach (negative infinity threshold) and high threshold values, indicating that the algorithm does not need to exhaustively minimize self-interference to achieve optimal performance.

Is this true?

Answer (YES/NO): NO